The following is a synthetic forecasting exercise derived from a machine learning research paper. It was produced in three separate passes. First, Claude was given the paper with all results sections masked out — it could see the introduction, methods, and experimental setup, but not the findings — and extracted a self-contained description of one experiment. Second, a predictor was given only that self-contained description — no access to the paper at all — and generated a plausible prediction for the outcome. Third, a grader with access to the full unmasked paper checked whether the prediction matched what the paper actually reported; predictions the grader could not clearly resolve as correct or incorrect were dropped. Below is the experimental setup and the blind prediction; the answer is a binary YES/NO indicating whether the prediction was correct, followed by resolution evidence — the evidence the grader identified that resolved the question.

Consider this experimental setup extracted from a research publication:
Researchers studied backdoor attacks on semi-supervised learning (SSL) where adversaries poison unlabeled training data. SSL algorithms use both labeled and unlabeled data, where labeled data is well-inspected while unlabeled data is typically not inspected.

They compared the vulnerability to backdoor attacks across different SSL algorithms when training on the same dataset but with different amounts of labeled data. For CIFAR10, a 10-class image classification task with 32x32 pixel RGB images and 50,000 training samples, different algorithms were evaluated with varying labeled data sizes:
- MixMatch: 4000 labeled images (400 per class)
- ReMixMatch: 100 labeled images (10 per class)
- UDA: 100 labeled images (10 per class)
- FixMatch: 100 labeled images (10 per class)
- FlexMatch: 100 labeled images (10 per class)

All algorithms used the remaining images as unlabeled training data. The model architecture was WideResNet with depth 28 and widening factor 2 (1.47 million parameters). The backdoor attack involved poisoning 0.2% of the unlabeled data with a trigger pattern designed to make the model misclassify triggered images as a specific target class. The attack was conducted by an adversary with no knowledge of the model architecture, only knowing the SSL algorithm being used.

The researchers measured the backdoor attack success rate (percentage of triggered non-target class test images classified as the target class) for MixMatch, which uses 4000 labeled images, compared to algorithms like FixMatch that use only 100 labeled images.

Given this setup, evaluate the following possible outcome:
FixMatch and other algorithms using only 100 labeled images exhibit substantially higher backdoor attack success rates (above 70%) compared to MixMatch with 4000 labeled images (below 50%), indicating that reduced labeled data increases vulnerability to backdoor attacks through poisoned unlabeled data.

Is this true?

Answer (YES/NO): NO